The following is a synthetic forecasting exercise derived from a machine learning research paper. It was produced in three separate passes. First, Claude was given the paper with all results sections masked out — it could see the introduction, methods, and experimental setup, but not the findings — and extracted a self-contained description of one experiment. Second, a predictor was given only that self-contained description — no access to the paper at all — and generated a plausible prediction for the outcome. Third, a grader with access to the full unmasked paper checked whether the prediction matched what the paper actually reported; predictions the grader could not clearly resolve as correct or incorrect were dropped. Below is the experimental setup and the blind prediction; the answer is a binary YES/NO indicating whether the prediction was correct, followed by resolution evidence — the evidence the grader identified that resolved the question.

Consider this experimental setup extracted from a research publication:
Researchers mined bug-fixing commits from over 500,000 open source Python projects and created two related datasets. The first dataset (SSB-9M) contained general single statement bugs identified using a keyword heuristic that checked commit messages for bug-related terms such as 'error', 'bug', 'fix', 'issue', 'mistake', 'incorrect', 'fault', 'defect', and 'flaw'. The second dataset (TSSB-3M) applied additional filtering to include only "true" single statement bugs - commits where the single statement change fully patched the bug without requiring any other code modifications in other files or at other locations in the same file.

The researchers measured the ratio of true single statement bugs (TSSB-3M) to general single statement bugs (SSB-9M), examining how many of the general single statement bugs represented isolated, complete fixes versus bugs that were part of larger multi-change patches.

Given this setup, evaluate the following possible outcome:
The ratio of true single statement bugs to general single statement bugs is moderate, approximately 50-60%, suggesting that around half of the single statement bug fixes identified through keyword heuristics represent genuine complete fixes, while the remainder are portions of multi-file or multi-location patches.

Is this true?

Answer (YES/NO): NO